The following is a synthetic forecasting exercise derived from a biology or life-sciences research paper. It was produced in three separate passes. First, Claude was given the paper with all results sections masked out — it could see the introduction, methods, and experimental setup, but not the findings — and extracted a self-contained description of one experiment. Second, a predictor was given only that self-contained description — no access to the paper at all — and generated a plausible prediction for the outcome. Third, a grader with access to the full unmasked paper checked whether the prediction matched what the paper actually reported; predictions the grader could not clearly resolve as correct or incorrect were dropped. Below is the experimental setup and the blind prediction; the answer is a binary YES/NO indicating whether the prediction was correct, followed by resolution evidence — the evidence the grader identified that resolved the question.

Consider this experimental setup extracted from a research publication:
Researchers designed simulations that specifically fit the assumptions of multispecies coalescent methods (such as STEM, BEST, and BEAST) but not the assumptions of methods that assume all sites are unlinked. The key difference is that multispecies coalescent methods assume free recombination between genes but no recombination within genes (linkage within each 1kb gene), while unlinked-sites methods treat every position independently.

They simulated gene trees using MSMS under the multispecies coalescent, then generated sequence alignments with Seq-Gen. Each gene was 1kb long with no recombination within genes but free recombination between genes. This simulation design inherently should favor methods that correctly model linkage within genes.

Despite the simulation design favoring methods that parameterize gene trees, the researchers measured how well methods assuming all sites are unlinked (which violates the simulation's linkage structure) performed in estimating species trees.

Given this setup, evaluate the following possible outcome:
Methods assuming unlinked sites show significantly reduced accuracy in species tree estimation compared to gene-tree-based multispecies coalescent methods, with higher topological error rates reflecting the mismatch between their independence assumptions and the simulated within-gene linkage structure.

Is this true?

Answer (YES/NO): NO